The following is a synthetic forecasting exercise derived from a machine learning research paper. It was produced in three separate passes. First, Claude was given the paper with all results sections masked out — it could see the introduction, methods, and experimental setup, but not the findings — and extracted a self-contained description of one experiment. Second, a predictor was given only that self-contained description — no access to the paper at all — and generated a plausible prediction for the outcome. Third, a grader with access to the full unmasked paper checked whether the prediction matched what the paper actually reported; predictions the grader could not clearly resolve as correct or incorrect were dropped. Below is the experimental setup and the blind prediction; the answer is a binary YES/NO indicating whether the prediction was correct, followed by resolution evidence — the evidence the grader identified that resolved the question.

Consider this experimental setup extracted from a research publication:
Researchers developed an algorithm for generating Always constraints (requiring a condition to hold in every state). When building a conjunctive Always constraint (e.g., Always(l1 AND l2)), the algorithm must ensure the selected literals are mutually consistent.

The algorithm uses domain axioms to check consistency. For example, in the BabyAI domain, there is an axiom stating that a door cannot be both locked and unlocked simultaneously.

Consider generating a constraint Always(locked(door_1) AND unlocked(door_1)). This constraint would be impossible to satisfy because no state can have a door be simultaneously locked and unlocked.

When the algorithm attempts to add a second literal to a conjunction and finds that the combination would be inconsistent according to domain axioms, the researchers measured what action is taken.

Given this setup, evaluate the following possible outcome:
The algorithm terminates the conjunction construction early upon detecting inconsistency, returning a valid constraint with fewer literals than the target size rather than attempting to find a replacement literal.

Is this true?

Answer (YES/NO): NO